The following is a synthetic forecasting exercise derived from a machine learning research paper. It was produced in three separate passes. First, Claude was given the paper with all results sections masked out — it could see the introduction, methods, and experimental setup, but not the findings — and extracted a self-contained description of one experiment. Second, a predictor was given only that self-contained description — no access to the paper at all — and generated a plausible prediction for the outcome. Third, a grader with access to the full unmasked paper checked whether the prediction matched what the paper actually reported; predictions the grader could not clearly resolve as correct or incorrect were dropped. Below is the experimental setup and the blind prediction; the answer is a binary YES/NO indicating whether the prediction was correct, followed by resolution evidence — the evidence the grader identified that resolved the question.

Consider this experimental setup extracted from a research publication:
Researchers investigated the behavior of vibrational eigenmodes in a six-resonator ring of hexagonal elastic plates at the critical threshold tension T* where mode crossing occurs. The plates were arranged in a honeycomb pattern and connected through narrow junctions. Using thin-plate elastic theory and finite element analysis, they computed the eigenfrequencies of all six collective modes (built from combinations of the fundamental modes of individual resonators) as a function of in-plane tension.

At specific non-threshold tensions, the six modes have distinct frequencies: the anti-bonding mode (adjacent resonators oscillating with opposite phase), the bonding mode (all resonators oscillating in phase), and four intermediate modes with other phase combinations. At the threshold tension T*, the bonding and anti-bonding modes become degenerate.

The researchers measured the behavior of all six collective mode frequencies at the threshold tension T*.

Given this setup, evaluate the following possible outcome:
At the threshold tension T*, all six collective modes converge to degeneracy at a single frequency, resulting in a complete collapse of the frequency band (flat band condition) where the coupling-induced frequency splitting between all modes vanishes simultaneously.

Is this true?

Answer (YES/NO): YES